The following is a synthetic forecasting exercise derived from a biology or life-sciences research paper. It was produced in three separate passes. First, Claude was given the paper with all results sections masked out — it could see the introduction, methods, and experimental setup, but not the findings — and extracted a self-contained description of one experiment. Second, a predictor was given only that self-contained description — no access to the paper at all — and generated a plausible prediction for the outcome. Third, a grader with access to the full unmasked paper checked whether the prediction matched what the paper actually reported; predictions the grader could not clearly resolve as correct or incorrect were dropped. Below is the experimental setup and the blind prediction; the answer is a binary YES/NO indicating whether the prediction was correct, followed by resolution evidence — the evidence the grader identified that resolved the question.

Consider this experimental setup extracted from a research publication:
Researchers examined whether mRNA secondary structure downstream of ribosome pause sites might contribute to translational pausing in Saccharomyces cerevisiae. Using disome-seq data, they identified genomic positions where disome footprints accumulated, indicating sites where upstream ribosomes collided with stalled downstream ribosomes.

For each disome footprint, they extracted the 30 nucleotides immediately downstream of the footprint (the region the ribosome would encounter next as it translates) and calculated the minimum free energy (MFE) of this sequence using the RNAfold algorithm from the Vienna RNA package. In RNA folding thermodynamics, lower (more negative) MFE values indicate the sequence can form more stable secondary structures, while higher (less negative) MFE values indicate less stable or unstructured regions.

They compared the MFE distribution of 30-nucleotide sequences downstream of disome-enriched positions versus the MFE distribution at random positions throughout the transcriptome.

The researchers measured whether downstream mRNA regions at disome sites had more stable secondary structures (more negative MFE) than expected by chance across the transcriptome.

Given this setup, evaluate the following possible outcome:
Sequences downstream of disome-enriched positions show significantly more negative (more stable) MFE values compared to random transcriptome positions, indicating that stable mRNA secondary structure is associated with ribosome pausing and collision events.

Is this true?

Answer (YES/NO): YES